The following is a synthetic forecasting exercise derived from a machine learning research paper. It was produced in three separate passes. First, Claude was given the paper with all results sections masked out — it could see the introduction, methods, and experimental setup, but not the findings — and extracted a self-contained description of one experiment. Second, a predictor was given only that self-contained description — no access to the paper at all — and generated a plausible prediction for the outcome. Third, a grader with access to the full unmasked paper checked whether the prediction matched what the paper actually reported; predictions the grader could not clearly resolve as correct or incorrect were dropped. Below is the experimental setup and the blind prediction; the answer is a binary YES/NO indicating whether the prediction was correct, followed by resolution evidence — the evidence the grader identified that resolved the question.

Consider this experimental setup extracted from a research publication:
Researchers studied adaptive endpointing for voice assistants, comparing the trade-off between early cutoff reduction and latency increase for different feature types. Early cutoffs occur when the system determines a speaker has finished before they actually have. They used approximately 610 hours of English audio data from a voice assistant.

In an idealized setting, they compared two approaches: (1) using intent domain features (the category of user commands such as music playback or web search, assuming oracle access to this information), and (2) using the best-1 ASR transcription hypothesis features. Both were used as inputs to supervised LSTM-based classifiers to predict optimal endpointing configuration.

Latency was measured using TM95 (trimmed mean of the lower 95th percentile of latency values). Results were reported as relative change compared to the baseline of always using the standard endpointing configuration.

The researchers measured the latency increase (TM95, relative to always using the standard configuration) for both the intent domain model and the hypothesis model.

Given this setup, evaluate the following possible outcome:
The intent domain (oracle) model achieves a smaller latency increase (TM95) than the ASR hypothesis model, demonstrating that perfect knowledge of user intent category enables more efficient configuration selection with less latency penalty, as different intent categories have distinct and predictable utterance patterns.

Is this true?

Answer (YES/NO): NO